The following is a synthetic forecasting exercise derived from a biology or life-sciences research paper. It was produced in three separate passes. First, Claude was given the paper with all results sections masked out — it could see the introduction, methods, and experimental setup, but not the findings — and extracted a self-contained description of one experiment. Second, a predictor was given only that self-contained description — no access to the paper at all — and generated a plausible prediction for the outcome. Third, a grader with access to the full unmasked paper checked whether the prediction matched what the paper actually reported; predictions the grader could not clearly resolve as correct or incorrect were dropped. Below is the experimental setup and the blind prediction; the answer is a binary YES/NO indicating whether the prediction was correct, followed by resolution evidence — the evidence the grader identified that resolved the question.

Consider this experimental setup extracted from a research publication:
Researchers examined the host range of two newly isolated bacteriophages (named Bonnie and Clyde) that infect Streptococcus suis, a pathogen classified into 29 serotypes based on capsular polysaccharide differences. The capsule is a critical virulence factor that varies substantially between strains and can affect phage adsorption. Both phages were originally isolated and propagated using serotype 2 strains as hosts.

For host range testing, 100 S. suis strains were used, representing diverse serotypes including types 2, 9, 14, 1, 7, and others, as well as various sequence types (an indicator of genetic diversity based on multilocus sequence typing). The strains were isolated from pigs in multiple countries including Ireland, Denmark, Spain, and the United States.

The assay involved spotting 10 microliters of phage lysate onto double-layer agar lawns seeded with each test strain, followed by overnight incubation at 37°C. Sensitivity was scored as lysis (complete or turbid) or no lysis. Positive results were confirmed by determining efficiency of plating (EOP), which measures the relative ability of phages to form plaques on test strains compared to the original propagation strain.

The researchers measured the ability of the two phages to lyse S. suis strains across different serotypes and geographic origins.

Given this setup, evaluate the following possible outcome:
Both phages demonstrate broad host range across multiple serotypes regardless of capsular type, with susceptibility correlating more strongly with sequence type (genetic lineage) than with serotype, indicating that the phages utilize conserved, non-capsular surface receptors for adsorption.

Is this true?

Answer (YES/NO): NO